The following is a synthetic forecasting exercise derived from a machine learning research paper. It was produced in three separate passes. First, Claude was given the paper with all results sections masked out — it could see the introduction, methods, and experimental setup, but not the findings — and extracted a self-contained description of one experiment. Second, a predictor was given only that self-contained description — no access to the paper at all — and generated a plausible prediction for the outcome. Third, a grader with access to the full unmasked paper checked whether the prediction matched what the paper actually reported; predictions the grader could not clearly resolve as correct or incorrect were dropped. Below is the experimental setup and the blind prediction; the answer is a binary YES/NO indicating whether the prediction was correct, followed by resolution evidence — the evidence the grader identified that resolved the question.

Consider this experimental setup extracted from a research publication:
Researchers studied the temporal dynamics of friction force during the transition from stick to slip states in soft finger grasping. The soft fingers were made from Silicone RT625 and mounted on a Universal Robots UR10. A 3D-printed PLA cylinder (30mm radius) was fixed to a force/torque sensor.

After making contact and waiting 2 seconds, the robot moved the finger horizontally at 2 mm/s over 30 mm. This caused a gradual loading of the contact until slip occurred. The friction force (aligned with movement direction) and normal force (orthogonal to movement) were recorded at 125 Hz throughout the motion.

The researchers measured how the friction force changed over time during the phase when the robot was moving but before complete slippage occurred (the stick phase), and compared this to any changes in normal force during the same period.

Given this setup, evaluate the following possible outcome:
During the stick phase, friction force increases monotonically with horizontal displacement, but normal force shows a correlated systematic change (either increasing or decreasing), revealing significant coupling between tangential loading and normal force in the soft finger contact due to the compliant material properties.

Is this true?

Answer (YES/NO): NO